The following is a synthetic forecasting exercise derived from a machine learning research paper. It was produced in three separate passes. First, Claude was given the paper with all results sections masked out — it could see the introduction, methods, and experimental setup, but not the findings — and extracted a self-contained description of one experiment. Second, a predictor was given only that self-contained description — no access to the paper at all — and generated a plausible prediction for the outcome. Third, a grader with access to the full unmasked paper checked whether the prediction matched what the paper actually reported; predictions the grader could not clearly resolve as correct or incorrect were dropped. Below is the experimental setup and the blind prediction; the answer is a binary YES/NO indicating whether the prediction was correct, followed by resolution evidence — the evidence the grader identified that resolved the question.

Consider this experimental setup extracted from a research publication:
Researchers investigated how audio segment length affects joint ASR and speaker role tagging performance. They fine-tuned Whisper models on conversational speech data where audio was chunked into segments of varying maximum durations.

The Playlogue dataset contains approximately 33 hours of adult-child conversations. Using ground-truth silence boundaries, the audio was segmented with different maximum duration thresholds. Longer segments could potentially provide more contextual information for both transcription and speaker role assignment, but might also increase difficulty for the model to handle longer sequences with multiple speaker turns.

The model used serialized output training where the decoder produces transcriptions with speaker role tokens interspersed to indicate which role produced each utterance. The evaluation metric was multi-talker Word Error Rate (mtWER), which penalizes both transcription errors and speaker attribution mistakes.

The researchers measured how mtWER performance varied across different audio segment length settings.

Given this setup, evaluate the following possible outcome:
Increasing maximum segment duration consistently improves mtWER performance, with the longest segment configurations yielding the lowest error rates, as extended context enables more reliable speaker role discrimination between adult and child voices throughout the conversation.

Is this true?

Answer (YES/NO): NO